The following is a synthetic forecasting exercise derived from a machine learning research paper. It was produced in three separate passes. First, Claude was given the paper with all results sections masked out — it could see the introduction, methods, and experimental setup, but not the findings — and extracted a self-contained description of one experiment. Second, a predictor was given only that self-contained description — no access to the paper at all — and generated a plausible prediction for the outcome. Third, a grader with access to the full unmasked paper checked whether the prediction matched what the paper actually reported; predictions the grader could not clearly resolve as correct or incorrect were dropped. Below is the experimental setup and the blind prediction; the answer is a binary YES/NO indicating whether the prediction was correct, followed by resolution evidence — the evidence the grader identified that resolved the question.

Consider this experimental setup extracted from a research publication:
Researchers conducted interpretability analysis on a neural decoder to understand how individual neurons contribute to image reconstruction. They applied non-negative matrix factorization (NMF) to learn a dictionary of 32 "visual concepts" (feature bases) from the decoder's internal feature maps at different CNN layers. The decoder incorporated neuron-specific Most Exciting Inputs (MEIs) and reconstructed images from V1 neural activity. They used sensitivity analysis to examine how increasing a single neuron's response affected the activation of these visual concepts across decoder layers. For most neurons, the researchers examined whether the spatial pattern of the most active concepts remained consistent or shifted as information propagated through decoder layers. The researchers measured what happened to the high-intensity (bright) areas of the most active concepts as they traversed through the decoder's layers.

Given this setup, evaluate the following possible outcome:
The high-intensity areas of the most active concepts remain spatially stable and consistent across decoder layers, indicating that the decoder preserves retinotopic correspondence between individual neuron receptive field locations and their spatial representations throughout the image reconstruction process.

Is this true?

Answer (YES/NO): NO